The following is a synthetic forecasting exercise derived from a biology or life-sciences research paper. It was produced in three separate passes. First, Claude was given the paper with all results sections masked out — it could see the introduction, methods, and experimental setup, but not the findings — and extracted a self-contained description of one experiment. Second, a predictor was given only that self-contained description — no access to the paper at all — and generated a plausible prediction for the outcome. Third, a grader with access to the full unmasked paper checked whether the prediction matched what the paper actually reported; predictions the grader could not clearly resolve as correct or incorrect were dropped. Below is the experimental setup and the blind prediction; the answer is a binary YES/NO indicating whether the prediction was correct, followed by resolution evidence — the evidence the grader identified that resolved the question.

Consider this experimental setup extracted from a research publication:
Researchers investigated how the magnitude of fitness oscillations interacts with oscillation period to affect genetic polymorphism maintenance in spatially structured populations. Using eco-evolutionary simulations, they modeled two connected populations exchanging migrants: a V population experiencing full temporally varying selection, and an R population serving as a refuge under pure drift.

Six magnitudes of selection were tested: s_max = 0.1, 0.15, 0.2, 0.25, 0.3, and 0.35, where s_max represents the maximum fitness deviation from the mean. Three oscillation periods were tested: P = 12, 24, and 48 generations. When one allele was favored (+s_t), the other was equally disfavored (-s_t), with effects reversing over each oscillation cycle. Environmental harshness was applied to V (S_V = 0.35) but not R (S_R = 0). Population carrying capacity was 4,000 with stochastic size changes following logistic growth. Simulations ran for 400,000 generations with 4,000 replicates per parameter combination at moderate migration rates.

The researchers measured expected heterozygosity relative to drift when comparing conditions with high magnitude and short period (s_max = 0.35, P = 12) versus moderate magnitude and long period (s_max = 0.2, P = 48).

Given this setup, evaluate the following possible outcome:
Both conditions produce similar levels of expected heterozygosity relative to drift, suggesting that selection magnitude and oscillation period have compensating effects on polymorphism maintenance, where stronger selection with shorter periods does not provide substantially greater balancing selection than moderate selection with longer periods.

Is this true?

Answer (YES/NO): NO